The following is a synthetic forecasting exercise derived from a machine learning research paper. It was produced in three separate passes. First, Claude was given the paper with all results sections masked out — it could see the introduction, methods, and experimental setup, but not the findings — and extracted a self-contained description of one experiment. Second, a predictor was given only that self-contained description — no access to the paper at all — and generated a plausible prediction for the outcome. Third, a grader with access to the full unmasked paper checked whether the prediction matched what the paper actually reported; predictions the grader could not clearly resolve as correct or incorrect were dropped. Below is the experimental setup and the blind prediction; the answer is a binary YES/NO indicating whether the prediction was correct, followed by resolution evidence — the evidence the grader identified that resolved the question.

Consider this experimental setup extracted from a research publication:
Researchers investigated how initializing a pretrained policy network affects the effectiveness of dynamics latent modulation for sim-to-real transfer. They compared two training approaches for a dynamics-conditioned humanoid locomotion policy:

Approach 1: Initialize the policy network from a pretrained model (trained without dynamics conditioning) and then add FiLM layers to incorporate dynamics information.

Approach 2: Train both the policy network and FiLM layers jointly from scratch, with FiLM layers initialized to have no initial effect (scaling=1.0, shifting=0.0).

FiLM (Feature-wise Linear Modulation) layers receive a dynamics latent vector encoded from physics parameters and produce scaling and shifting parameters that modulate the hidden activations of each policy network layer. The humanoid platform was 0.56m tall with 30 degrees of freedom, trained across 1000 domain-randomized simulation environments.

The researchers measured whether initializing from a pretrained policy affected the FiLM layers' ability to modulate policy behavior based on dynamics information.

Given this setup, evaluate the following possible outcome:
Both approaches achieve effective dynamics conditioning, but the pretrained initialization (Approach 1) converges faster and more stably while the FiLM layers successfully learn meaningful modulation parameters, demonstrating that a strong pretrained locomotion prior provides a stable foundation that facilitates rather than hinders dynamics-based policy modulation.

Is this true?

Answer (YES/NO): NO